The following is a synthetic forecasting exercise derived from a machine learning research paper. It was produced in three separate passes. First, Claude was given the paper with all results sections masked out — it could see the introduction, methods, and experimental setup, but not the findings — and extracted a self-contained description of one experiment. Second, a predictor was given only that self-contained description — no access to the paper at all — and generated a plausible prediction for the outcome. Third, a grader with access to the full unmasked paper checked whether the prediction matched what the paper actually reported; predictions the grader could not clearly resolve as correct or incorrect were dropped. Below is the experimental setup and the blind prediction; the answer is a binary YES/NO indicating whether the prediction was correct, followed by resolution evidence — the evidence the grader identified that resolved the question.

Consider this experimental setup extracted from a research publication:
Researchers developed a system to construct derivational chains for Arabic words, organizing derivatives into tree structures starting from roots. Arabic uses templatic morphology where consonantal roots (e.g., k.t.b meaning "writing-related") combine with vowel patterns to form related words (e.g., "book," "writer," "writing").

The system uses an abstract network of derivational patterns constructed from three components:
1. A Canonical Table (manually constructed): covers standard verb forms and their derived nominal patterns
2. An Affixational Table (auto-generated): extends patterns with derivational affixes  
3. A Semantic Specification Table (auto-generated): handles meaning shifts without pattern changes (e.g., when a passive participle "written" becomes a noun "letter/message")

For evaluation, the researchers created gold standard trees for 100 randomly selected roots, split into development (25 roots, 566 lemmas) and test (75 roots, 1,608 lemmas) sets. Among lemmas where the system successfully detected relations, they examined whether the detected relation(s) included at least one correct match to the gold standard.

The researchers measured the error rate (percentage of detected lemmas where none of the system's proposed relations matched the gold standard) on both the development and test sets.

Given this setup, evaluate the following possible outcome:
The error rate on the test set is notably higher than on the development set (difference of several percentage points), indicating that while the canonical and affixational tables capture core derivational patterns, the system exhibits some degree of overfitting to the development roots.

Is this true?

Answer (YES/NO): NO